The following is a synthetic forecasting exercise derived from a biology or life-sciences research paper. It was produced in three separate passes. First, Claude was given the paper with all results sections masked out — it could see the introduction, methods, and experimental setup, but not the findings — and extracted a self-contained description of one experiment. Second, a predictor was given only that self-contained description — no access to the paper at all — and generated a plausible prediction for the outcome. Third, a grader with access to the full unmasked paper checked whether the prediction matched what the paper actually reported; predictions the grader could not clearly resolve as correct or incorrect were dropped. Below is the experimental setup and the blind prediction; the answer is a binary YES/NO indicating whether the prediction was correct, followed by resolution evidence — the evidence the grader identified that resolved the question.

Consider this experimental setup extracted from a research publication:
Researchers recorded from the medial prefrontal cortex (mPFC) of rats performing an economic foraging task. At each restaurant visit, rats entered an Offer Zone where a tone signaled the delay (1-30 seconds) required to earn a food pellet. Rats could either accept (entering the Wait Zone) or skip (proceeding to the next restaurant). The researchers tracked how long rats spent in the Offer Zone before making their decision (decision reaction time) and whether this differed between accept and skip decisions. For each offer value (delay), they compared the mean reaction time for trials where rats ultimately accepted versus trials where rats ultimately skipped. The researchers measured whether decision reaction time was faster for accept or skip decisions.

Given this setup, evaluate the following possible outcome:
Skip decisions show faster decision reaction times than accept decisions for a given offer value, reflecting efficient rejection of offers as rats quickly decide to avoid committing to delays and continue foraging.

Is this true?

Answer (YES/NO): NO